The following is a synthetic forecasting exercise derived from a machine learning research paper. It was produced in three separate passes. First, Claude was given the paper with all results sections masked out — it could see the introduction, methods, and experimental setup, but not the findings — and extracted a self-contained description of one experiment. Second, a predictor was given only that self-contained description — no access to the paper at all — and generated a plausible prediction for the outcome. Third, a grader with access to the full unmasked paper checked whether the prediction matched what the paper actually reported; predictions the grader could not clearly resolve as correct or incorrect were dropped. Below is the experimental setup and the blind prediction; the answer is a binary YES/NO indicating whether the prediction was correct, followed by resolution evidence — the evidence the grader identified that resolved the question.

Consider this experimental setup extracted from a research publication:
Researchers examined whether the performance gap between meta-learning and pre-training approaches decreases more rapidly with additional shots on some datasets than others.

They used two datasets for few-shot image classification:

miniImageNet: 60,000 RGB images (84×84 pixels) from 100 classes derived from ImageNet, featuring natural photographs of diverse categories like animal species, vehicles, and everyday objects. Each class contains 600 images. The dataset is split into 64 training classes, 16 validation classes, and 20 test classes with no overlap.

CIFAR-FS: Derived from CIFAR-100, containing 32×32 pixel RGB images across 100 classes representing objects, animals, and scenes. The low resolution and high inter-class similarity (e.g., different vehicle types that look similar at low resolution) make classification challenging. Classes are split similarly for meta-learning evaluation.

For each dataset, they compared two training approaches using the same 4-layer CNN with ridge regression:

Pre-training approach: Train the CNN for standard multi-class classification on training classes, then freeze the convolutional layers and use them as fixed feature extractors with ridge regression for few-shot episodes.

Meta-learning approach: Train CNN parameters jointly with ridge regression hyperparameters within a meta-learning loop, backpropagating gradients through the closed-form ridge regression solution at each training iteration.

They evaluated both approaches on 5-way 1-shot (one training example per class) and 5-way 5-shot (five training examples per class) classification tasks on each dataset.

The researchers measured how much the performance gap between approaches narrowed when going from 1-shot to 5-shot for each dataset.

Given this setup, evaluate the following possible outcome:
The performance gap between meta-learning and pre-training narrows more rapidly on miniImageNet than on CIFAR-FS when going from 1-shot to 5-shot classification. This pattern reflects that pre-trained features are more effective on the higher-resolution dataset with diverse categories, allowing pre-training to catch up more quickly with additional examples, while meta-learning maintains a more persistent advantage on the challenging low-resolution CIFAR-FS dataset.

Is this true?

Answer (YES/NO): NO